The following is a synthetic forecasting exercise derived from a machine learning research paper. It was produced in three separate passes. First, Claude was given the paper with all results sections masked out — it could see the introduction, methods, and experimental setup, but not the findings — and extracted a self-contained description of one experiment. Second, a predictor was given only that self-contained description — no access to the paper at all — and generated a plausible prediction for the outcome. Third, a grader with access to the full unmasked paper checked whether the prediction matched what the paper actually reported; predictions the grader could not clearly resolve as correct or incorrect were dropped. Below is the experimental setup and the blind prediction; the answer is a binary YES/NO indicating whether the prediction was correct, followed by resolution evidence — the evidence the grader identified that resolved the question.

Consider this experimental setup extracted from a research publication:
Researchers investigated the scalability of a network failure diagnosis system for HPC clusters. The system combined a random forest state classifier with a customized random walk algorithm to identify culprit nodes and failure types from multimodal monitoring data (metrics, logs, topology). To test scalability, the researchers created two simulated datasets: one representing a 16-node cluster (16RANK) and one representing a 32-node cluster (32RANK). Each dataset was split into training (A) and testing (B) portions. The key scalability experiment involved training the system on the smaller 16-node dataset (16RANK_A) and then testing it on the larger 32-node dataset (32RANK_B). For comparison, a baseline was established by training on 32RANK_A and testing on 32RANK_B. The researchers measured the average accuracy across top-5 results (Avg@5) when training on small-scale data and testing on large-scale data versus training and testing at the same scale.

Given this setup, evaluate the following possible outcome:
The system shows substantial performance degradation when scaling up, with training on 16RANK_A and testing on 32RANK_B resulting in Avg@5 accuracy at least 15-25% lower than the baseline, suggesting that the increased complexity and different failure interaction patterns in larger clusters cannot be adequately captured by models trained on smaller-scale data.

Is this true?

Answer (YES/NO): NO